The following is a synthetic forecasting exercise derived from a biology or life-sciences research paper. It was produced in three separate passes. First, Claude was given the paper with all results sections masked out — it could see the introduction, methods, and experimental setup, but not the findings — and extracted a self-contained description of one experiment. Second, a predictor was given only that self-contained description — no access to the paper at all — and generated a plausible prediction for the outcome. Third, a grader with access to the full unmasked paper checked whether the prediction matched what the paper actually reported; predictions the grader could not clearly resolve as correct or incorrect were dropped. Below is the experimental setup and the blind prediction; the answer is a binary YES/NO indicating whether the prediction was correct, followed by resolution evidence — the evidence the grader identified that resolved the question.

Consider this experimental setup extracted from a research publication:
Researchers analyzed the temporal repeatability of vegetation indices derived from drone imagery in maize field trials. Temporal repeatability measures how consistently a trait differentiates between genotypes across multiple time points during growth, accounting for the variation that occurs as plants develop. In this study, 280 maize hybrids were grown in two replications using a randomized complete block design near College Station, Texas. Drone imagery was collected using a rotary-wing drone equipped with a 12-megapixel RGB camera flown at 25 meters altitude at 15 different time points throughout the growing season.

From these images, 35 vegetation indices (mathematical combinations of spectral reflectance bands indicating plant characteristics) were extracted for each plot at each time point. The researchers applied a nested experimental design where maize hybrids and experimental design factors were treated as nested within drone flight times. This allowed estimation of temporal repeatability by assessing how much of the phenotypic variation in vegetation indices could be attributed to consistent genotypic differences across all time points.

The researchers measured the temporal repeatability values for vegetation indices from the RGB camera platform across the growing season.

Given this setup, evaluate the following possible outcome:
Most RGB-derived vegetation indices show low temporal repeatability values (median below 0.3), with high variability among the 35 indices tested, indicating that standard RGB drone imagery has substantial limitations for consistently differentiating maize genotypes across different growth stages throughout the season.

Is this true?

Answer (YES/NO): NO